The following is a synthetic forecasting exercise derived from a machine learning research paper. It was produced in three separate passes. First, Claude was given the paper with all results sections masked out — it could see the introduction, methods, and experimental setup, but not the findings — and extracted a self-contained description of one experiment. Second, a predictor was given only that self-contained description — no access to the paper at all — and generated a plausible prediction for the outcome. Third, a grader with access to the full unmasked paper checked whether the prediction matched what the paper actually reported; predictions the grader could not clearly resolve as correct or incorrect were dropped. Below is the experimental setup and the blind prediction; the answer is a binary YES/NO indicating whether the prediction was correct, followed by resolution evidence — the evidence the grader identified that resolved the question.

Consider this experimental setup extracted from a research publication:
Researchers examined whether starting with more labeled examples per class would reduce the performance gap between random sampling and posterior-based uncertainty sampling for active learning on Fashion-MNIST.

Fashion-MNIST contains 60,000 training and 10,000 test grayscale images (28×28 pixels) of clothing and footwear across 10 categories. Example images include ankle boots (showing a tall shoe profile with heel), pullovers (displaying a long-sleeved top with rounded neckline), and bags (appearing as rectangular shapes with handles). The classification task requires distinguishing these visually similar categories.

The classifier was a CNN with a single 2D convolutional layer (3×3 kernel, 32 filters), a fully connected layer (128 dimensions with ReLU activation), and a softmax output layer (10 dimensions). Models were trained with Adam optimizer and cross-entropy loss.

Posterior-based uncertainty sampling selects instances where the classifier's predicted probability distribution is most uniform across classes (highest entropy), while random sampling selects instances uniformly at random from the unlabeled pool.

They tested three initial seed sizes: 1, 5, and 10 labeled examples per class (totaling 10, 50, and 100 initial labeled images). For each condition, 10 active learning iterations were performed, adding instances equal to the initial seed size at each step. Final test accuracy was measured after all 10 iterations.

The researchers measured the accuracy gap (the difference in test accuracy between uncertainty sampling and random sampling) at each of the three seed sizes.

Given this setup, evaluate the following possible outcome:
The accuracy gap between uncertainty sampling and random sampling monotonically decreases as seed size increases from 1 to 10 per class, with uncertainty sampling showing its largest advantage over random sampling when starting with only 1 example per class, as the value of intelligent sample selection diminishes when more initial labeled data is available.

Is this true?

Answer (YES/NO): YES